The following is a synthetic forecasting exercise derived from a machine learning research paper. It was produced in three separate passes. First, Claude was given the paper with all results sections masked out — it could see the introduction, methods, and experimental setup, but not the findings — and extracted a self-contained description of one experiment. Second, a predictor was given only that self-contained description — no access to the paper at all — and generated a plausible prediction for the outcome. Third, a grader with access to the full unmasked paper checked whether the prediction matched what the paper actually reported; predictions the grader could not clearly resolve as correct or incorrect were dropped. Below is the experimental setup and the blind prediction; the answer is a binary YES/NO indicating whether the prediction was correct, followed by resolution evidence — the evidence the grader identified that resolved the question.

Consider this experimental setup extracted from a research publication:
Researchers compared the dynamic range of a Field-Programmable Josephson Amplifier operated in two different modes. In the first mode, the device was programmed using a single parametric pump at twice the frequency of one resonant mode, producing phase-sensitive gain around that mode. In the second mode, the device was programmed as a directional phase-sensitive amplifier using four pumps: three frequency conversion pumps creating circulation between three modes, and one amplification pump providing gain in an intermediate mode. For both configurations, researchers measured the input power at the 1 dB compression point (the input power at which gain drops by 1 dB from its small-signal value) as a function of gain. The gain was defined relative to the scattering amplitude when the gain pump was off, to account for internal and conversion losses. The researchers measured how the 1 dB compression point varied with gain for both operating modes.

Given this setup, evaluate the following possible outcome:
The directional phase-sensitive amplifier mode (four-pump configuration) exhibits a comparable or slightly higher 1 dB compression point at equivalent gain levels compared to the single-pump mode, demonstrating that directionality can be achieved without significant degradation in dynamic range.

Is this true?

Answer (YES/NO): YES